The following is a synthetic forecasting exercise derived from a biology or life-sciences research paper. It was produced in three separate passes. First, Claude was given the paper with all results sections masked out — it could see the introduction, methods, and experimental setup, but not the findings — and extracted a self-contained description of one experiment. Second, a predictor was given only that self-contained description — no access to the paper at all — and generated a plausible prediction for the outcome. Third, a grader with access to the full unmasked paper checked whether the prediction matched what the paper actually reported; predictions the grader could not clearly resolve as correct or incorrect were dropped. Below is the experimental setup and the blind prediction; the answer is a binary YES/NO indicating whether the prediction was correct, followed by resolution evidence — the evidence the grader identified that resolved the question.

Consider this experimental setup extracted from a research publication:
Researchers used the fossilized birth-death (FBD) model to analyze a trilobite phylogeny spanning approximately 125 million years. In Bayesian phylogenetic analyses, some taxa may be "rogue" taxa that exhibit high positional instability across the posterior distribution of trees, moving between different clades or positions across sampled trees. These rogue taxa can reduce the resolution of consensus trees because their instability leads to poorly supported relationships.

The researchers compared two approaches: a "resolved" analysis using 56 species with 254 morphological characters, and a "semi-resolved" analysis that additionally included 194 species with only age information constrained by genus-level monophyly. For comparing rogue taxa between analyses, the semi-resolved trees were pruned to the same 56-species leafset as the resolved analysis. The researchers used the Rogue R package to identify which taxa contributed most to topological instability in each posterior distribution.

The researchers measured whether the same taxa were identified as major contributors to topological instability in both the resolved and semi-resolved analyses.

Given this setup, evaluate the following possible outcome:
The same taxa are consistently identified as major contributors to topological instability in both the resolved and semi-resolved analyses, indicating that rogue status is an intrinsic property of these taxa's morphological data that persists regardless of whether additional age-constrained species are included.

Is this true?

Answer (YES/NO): NO